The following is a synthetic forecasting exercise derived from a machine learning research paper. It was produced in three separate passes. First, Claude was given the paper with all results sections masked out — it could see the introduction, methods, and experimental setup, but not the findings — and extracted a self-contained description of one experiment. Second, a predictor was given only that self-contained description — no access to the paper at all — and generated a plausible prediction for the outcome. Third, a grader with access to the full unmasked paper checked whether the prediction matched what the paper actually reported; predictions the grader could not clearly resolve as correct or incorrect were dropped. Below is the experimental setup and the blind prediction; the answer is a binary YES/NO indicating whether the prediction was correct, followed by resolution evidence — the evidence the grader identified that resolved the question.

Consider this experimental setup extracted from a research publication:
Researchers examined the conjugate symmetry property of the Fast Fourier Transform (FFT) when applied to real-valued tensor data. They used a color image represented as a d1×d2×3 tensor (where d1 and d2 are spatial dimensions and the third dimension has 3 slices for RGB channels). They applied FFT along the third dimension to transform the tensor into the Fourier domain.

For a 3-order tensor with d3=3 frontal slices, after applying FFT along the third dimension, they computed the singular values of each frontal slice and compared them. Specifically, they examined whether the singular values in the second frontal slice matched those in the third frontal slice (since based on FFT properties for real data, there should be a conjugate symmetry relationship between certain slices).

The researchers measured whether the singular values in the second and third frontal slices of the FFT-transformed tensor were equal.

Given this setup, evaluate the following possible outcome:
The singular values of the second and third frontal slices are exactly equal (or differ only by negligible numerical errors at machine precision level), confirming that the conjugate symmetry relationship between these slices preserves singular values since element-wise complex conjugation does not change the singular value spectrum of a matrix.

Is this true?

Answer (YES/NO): YES